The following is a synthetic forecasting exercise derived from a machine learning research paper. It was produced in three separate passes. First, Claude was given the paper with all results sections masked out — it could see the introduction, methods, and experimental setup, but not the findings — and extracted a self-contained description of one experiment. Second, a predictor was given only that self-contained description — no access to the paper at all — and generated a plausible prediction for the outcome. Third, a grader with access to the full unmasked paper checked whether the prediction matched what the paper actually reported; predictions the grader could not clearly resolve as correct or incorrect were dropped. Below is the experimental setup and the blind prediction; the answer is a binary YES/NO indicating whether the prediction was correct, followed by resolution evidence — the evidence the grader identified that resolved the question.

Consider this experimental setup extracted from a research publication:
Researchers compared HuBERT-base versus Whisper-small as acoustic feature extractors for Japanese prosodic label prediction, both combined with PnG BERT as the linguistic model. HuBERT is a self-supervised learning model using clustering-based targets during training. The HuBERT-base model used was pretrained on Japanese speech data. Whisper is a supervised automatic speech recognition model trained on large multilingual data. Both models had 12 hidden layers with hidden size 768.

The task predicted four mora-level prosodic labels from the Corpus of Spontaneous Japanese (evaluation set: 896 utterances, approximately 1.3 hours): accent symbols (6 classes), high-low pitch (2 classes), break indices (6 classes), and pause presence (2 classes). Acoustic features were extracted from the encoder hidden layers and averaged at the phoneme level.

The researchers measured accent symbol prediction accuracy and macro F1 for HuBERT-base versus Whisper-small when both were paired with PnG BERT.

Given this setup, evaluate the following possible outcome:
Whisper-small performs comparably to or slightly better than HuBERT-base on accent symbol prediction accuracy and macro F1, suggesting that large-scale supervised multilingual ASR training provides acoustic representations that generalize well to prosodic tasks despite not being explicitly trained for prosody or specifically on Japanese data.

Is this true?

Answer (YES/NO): NO